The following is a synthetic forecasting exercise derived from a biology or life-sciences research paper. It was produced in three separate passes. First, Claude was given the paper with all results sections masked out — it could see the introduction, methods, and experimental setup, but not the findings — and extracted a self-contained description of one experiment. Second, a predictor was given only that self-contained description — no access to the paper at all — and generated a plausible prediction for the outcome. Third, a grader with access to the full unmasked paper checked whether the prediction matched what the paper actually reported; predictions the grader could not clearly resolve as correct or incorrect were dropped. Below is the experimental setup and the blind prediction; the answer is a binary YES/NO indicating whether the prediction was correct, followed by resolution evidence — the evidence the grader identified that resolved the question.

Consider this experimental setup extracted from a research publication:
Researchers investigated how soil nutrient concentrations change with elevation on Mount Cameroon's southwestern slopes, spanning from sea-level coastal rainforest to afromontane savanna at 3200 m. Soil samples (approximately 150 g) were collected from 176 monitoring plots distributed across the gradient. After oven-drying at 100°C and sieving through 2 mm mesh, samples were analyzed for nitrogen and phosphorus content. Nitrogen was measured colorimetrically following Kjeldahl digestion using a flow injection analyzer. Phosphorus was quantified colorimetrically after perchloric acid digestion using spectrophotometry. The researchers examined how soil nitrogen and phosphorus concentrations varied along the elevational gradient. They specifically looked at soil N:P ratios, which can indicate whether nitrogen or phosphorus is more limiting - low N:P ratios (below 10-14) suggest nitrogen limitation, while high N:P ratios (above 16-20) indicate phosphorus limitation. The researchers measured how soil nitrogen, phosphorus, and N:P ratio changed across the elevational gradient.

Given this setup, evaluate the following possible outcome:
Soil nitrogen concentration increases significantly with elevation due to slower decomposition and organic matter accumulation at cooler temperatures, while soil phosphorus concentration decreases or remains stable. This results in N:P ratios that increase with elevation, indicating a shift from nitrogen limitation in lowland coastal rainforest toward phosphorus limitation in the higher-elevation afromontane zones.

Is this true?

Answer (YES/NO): NO